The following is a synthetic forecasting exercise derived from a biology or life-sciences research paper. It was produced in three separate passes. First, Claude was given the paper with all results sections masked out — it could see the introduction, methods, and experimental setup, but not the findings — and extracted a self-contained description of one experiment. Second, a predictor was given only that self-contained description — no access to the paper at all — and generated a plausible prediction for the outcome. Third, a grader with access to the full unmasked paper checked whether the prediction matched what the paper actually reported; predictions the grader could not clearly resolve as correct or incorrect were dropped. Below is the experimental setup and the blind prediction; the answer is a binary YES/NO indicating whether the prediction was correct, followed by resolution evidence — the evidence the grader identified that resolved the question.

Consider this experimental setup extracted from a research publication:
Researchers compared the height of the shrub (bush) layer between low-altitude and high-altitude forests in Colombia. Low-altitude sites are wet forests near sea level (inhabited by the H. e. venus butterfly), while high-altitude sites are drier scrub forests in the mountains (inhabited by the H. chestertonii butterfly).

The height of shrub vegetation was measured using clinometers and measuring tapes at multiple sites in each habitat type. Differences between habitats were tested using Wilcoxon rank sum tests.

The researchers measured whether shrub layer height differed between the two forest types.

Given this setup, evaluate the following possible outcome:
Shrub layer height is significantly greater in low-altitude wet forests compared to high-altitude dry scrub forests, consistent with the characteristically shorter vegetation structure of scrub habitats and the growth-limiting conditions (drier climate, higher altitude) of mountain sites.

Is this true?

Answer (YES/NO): NO